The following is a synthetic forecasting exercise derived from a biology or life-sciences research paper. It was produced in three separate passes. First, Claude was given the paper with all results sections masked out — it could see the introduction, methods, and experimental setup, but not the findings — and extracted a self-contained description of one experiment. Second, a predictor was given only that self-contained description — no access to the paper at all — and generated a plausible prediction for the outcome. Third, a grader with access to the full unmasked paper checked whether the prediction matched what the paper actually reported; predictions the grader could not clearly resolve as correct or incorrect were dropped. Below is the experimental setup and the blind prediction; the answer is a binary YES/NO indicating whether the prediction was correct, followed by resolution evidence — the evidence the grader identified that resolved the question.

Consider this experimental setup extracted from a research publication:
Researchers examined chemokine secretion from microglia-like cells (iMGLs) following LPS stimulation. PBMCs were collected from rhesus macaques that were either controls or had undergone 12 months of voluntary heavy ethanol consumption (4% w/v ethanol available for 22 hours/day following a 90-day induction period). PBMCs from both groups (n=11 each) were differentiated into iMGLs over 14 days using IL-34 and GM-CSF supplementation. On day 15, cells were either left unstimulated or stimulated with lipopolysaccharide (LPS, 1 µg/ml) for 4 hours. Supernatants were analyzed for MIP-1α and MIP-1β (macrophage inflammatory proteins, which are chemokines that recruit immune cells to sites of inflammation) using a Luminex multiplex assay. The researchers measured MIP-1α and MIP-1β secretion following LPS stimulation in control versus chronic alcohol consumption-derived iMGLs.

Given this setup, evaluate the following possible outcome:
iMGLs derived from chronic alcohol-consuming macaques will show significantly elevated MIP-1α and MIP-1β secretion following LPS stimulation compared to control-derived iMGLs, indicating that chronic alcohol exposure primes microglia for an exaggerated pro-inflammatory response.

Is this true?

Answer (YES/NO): YES